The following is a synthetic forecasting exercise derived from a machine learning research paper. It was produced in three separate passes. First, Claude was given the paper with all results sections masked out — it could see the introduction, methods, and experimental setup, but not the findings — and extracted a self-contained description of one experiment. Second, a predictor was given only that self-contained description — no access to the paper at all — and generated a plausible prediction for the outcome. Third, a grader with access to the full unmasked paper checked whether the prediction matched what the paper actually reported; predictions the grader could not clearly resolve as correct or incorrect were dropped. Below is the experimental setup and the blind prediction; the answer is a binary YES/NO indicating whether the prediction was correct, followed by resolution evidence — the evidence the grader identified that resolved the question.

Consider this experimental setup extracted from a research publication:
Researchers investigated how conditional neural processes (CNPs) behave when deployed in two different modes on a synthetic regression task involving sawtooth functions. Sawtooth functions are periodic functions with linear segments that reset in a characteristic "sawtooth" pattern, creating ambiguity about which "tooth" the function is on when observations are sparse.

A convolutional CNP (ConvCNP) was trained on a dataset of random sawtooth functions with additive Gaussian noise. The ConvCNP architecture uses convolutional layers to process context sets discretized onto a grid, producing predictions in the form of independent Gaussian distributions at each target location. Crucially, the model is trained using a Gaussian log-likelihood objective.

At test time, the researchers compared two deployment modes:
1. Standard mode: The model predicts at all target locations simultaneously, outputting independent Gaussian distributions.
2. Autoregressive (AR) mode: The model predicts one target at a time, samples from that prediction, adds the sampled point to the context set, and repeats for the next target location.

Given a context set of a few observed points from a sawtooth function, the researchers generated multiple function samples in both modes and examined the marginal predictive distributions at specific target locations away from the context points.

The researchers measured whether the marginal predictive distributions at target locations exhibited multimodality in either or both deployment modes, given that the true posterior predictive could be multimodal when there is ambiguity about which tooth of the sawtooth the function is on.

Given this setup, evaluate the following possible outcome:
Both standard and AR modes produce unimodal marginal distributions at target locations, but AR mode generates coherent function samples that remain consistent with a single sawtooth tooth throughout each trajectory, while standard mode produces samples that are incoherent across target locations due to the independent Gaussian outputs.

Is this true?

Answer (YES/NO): NO